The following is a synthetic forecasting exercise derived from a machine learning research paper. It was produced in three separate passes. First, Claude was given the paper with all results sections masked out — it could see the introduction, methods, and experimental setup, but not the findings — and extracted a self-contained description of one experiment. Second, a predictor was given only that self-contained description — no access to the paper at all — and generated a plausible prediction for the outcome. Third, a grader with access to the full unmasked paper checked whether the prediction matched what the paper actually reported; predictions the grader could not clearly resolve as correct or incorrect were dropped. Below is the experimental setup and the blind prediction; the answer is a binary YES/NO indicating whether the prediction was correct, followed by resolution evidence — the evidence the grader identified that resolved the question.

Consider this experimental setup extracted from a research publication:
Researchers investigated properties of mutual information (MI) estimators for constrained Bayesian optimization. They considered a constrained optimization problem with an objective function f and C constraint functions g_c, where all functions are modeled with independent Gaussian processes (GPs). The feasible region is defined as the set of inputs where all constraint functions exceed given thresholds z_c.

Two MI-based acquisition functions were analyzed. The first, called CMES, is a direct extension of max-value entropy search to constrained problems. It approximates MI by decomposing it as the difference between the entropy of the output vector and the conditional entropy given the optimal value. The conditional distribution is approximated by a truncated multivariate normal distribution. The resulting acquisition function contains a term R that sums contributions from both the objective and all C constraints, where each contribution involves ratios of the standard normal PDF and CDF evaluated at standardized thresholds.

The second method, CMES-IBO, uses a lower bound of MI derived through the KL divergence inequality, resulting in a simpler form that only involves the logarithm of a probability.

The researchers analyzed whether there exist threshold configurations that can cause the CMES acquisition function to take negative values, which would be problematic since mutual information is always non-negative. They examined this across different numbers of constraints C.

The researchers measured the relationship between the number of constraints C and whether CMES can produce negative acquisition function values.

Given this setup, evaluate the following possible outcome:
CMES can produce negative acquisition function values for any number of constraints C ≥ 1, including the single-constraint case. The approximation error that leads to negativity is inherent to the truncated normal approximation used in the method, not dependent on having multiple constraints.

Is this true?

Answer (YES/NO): NO